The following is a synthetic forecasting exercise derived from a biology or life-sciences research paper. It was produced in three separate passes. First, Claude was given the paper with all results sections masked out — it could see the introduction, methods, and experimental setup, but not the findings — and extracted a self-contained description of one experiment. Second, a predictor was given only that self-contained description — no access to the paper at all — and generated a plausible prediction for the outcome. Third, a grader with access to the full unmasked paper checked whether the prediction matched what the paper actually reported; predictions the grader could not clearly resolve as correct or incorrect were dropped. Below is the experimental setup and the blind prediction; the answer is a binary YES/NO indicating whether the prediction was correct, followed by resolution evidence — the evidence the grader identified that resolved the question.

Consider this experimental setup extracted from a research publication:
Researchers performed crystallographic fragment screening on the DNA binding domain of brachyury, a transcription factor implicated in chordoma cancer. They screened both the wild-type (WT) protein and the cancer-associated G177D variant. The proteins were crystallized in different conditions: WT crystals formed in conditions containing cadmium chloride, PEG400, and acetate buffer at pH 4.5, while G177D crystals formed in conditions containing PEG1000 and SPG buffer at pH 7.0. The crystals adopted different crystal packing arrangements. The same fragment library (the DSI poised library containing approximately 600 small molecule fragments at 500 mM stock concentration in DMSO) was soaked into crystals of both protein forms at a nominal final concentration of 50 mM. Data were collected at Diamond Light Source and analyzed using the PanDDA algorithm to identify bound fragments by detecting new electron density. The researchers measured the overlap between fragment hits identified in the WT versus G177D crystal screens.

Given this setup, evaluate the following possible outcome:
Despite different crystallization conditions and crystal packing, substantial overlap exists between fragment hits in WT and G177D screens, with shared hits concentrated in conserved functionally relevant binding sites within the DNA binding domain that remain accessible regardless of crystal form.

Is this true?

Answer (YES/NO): NO